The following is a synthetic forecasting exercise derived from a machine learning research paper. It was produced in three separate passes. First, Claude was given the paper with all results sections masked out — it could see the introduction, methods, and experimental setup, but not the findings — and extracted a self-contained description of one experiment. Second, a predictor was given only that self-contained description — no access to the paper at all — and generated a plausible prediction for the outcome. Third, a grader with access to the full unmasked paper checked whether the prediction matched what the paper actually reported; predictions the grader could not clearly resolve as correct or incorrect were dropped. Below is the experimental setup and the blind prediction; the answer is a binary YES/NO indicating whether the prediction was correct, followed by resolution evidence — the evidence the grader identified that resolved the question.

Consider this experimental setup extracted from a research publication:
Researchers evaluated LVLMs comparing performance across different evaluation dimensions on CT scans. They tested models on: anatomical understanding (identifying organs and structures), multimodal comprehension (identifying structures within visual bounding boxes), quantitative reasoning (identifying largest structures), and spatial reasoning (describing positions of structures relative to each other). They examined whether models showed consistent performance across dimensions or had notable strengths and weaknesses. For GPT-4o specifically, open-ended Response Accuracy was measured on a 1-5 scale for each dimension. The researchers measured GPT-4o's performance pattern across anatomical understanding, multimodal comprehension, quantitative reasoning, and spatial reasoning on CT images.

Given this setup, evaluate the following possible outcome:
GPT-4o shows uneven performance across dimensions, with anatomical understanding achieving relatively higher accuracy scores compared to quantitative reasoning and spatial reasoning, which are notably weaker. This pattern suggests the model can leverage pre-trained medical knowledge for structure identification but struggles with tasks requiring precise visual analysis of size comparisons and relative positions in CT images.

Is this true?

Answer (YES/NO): NO